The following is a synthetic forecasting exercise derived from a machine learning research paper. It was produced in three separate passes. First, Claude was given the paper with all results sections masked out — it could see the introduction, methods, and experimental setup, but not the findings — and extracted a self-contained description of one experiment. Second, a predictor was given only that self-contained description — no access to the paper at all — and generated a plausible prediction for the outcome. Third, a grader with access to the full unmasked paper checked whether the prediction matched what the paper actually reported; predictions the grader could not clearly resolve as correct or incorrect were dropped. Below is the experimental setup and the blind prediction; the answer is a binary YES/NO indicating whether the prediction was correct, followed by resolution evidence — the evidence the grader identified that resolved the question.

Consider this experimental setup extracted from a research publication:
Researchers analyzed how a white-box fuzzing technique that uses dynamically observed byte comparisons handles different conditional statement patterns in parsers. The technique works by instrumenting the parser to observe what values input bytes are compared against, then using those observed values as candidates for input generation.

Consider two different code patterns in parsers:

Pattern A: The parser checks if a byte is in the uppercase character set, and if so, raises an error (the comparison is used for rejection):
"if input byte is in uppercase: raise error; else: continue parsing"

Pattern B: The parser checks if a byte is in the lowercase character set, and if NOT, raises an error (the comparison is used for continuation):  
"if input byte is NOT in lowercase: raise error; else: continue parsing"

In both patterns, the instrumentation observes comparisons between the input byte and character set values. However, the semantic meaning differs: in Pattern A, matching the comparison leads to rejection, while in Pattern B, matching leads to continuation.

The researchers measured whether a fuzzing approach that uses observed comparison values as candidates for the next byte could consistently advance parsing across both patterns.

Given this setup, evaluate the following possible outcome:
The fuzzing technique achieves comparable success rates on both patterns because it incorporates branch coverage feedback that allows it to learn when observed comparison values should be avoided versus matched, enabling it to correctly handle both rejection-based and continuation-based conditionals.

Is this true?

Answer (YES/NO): NO